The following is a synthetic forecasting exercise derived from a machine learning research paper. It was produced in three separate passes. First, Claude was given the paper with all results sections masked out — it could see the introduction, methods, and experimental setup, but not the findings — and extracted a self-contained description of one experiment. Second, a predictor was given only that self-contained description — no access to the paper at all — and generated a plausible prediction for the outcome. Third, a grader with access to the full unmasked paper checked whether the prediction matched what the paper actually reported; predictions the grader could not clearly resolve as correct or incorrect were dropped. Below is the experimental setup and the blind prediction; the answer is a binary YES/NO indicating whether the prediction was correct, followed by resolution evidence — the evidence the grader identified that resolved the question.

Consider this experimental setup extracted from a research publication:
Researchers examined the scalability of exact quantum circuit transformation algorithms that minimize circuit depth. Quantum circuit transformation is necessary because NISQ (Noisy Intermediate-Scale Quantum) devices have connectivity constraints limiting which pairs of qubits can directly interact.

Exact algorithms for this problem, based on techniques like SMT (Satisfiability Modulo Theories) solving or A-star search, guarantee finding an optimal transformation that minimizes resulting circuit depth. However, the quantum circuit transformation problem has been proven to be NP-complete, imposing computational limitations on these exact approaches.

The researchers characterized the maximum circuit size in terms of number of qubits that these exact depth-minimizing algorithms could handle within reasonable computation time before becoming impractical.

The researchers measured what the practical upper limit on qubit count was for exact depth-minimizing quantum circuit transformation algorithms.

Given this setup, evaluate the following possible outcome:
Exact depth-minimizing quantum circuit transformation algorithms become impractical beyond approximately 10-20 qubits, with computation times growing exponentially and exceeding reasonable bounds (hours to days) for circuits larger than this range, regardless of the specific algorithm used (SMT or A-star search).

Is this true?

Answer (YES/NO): YES